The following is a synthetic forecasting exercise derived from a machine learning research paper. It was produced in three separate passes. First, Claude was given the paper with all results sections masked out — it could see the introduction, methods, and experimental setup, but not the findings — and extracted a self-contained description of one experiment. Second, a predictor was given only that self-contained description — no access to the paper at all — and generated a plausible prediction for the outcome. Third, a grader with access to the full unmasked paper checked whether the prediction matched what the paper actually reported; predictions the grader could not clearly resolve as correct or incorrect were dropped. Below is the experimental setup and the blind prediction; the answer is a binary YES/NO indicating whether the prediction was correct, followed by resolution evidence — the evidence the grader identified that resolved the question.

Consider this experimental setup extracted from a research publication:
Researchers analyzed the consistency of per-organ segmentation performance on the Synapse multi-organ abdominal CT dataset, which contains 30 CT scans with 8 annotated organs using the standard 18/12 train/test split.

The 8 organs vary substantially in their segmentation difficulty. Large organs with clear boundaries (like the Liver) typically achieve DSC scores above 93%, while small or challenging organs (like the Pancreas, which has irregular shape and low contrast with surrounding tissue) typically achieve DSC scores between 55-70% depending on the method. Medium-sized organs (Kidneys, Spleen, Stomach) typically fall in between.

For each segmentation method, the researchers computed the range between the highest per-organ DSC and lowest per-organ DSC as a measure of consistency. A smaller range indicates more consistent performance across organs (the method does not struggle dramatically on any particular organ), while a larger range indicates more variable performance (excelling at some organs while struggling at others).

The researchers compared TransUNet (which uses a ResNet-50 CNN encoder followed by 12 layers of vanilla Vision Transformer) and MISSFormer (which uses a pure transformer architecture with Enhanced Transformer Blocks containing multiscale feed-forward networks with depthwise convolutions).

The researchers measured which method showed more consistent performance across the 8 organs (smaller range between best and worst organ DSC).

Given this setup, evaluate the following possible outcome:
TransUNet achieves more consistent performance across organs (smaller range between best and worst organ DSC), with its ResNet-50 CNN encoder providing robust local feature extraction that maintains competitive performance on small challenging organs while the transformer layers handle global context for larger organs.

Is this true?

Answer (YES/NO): NO